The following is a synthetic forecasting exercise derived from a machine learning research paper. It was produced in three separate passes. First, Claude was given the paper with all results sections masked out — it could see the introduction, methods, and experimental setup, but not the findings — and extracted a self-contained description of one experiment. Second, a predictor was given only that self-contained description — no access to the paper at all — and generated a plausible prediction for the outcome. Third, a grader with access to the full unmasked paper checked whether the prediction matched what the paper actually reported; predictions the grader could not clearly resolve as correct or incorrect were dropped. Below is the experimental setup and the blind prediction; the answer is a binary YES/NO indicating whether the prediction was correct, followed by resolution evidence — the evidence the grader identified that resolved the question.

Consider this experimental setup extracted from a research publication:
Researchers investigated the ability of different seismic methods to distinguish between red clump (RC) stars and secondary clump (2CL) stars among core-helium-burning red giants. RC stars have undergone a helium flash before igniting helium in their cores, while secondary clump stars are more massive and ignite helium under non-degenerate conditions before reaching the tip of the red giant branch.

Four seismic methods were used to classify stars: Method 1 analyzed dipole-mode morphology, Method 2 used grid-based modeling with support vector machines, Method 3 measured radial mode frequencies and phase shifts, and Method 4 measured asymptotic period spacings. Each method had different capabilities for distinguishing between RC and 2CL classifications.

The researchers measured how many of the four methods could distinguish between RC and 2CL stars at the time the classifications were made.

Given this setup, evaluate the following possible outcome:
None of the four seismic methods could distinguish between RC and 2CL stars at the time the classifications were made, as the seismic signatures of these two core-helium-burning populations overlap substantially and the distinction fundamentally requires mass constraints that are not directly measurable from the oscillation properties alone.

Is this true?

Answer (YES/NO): NO